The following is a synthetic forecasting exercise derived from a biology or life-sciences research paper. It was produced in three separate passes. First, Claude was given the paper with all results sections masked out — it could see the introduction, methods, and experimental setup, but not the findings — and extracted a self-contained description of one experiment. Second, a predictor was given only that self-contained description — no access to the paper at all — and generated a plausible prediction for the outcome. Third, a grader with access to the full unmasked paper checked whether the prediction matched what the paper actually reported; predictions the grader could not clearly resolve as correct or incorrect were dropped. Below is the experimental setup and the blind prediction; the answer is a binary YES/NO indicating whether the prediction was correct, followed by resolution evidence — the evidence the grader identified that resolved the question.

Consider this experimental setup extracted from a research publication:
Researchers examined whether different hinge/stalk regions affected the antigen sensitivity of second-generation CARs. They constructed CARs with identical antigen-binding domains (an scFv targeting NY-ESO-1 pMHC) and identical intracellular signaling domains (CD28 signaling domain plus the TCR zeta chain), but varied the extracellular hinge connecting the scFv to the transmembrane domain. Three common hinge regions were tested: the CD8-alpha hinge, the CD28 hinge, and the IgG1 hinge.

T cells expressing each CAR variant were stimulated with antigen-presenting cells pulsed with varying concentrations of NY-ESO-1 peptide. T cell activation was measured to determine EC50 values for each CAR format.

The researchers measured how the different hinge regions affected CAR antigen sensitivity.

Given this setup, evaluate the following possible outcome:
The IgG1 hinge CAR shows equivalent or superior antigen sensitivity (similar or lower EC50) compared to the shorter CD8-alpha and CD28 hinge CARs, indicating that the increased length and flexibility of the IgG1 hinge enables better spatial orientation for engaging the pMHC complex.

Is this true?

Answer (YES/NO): NO